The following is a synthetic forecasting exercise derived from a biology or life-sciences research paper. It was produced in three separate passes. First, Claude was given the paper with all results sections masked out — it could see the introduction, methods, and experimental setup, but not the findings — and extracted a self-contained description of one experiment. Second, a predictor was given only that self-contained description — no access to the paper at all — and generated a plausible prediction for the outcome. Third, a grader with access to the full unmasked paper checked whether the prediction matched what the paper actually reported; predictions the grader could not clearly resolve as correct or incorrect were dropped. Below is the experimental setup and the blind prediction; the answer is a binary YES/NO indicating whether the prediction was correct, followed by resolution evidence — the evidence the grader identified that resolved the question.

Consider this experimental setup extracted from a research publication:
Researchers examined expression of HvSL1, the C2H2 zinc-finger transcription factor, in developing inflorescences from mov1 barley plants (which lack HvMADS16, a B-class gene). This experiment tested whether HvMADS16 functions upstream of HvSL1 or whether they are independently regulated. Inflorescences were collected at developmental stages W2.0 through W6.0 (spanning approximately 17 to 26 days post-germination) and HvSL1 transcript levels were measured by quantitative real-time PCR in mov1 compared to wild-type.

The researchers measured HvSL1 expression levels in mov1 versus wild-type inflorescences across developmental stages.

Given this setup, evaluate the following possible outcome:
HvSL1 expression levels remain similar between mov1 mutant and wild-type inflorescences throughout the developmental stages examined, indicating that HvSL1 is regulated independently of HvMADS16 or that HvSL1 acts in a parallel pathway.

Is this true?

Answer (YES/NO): YES